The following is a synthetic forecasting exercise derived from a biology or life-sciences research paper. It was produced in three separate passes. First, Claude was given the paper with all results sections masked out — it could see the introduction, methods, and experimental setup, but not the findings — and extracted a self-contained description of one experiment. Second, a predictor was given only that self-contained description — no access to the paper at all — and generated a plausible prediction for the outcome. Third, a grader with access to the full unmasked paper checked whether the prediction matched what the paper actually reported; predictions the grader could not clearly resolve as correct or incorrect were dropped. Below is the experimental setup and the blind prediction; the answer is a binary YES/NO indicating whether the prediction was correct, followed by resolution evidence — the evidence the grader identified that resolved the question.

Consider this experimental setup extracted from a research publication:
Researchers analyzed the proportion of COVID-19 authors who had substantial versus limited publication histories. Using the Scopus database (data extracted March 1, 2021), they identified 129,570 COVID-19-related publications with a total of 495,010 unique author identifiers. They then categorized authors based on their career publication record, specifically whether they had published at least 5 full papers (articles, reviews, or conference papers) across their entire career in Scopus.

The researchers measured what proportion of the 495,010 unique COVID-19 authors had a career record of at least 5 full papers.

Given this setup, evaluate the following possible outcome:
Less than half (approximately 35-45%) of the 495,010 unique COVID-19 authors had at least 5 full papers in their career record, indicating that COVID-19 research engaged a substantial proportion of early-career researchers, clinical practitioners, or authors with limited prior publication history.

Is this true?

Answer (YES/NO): YES